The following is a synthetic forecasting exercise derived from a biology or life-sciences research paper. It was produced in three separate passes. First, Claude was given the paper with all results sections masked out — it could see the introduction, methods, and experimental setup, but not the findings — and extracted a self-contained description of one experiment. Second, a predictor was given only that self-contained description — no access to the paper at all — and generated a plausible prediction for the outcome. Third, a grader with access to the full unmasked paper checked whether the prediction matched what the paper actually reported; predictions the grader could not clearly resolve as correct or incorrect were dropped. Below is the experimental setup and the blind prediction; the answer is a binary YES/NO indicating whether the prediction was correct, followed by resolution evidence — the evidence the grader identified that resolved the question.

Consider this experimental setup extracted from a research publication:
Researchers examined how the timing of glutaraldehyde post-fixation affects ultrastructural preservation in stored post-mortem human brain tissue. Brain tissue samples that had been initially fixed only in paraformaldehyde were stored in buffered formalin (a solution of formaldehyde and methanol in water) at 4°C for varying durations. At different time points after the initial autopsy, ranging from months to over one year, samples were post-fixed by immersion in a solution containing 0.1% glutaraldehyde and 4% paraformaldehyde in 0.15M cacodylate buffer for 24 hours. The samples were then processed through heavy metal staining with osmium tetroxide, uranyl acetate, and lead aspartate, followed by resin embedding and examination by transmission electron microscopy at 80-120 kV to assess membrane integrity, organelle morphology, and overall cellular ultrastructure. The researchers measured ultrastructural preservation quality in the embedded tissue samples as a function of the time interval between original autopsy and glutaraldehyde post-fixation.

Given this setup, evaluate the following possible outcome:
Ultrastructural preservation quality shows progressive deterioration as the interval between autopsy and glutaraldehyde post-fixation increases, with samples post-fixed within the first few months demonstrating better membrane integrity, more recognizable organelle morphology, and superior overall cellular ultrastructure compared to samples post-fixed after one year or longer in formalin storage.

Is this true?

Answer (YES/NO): YES